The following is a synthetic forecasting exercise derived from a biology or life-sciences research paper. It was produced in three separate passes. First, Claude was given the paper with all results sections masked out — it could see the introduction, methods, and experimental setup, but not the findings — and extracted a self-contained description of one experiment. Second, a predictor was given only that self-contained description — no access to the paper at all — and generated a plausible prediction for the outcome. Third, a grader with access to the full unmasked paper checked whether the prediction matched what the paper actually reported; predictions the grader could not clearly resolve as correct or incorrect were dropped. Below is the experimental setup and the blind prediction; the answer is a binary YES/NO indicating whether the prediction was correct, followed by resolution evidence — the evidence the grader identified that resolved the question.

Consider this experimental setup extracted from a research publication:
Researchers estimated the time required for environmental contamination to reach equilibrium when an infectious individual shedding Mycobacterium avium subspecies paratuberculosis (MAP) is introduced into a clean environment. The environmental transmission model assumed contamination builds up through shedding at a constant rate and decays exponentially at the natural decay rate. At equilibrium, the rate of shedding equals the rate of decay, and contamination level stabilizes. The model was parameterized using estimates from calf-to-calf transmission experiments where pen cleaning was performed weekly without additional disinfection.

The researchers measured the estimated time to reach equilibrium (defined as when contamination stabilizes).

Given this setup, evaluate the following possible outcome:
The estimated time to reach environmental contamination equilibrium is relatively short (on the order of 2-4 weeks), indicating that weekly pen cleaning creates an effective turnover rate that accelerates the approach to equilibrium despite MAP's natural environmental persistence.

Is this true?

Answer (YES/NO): NO